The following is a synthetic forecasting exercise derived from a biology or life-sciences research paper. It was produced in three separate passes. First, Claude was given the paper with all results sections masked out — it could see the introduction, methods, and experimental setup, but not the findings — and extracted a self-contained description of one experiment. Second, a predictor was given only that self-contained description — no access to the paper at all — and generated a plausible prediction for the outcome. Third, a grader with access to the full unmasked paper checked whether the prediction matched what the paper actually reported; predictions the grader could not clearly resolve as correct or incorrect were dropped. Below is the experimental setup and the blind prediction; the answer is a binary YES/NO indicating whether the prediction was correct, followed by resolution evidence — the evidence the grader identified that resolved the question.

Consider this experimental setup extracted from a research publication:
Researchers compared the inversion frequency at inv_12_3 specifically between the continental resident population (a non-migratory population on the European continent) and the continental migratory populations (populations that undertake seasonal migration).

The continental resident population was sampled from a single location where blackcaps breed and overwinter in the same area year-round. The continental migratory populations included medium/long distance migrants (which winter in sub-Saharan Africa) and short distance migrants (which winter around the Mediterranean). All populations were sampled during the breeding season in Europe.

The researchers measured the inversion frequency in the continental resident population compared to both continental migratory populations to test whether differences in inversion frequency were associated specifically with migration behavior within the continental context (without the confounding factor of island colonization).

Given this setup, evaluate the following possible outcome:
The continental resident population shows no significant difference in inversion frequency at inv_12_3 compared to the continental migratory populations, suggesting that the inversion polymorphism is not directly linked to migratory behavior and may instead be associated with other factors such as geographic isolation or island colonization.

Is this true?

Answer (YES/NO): NO